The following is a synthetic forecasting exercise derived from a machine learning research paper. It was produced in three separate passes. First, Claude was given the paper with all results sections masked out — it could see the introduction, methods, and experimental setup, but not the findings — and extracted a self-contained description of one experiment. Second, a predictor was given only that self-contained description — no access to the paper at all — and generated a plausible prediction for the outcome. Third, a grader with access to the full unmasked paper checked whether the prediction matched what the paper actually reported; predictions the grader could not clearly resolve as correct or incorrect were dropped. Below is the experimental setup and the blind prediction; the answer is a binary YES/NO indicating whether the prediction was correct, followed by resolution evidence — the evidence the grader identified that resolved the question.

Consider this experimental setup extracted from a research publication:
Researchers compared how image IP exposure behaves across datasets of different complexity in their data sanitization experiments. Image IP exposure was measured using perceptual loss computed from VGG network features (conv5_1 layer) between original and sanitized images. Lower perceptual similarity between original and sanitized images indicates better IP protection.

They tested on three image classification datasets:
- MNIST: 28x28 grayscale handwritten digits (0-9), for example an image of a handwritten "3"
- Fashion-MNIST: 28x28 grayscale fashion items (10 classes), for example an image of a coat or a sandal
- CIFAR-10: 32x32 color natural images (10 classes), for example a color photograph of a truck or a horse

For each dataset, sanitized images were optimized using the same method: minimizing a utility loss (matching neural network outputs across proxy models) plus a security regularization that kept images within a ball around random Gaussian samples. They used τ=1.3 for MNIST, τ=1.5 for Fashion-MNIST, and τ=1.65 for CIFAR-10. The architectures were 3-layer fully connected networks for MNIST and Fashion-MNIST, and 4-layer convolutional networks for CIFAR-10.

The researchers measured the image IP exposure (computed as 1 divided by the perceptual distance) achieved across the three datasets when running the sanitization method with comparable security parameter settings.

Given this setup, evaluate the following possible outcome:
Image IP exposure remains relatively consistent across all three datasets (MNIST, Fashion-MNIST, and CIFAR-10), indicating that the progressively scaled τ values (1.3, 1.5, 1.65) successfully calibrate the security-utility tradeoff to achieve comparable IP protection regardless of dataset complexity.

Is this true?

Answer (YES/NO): NO